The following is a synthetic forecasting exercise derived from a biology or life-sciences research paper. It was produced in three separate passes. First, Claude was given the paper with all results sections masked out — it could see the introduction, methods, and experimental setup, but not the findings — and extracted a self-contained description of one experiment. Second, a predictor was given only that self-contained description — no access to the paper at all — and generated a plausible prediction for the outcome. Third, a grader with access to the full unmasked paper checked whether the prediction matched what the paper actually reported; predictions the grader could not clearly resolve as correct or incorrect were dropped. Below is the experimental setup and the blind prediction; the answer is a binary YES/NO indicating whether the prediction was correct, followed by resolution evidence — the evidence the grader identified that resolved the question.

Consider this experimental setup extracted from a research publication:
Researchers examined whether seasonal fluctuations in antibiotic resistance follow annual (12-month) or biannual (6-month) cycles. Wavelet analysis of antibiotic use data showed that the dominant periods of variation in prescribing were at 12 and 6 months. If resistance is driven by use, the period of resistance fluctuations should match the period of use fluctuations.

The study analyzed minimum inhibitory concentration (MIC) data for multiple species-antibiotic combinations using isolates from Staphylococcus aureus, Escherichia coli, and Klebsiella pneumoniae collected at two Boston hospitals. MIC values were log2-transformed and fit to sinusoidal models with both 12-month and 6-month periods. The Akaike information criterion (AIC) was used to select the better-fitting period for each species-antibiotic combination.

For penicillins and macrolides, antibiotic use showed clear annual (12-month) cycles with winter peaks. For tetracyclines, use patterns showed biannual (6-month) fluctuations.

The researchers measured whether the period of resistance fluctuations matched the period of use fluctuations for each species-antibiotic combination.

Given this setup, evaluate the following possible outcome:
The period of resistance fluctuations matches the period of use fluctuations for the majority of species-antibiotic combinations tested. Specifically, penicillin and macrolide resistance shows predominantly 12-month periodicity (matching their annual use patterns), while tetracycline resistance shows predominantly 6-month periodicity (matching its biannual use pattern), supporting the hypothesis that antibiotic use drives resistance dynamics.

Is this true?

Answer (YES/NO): NO